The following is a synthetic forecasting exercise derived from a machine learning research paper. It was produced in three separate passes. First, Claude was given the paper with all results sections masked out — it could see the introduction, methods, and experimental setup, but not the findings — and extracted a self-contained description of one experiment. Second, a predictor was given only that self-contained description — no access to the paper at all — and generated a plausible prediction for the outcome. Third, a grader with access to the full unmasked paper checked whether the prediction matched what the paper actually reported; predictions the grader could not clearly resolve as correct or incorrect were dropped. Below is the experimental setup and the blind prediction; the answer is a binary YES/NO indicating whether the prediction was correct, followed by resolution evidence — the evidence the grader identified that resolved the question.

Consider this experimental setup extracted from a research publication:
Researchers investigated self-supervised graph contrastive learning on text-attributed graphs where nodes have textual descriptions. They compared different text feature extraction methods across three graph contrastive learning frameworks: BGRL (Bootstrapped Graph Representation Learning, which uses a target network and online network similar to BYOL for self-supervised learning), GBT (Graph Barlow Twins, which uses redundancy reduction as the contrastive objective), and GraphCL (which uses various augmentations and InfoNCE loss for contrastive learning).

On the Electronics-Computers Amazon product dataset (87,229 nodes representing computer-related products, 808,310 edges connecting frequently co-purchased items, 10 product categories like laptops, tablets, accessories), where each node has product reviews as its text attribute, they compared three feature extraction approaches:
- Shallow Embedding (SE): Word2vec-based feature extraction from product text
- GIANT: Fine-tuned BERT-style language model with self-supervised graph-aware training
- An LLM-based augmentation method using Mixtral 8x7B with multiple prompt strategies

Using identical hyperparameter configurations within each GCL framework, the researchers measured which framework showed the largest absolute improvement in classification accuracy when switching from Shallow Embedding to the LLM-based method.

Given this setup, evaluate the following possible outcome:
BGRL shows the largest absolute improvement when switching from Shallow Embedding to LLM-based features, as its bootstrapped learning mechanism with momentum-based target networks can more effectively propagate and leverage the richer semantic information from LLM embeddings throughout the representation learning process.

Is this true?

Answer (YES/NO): NO